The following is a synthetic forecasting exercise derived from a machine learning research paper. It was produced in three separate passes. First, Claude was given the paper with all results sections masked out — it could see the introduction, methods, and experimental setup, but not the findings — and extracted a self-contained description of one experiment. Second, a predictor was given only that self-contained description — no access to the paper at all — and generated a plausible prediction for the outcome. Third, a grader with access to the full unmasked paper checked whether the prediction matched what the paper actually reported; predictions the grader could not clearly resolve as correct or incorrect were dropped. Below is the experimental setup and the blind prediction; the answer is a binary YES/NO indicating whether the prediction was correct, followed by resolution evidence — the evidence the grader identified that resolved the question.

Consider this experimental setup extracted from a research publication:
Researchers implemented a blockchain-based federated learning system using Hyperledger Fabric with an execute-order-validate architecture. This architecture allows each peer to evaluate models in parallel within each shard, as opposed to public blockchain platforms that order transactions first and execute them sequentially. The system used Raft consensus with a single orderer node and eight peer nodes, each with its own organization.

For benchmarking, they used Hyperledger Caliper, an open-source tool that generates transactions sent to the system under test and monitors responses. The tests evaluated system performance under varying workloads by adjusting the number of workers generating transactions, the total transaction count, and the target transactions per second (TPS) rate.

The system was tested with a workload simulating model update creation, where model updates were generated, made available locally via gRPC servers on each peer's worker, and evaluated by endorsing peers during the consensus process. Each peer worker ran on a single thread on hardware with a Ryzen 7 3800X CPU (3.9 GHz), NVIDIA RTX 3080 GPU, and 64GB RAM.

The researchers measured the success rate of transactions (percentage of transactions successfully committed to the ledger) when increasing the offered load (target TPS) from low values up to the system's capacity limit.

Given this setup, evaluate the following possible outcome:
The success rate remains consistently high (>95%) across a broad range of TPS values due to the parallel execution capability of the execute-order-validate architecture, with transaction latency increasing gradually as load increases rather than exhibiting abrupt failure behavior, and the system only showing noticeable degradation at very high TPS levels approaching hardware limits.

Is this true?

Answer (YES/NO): NO